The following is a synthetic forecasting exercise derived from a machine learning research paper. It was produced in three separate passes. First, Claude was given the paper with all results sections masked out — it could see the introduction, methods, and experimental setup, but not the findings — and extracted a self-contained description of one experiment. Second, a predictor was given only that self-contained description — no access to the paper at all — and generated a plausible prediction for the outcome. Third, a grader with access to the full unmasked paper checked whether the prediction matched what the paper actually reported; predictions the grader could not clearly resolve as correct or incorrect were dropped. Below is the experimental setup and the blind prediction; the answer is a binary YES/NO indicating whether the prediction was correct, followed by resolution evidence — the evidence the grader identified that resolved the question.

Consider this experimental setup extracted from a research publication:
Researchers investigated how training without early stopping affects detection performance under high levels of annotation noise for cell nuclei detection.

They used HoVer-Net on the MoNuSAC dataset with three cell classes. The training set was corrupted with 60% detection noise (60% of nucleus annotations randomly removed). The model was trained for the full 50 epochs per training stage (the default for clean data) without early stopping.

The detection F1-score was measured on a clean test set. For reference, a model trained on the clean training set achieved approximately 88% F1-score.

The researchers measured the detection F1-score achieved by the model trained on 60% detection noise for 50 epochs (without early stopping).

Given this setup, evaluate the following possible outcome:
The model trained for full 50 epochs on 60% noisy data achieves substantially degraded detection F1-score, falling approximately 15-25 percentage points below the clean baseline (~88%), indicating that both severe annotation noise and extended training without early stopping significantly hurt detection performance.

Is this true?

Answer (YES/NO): NO